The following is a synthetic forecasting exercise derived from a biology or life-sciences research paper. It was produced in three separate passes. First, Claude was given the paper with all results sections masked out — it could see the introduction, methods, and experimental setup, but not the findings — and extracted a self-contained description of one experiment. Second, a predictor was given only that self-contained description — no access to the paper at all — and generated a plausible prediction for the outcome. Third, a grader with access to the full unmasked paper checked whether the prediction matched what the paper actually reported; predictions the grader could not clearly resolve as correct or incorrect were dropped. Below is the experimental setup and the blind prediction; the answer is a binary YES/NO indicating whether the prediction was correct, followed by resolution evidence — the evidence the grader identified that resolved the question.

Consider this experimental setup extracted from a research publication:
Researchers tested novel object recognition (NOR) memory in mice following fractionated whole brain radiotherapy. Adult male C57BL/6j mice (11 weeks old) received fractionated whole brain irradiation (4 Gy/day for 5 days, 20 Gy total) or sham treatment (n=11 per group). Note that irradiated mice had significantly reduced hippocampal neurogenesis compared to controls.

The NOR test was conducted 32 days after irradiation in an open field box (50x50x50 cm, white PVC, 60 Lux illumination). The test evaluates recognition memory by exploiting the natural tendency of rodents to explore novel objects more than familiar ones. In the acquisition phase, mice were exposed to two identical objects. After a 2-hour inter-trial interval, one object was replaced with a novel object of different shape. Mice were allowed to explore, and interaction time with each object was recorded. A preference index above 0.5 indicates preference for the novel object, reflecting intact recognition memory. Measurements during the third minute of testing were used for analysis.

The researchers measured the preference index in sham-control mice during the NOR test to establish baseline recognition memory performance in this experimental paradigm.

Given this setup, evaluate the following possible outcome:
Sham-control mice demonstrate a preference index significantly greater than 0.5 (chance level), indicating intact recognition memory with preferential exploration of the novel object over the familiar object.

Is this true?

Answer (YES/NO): NO